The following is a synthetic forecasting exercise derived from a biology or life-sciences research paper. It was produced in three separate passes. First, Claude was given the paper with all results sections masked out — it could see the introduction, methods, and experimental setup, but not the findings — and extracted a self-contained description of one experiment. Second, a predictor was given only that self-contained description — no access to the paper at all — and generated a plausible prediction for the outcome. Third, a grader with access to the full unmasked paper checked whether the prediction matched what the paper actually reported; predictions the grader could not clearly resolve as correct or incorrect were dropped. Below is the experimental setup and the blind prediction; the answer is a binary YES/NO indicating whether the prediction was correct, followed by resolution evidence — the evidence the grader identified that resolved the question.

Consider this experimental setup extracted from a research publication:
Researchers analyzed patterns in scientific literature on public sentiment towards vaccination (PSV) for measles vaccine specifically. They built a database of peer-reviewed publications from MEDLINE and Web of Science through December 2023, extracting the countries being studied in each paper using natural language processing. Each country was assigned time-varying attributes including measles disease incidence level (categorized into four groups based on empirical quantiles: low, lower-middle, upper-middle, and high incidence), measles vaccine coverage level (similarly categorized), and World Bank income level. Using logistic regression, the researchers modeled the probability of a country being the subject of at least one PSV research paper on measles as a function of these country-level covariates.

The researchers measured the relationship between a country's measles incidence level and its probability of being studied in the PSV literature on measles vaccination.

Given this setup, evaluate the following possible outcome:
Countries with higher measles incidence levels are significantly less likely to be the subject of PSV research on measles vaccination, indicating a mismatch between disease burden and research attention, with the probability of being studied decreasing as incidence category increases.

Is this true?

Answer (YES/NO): NO